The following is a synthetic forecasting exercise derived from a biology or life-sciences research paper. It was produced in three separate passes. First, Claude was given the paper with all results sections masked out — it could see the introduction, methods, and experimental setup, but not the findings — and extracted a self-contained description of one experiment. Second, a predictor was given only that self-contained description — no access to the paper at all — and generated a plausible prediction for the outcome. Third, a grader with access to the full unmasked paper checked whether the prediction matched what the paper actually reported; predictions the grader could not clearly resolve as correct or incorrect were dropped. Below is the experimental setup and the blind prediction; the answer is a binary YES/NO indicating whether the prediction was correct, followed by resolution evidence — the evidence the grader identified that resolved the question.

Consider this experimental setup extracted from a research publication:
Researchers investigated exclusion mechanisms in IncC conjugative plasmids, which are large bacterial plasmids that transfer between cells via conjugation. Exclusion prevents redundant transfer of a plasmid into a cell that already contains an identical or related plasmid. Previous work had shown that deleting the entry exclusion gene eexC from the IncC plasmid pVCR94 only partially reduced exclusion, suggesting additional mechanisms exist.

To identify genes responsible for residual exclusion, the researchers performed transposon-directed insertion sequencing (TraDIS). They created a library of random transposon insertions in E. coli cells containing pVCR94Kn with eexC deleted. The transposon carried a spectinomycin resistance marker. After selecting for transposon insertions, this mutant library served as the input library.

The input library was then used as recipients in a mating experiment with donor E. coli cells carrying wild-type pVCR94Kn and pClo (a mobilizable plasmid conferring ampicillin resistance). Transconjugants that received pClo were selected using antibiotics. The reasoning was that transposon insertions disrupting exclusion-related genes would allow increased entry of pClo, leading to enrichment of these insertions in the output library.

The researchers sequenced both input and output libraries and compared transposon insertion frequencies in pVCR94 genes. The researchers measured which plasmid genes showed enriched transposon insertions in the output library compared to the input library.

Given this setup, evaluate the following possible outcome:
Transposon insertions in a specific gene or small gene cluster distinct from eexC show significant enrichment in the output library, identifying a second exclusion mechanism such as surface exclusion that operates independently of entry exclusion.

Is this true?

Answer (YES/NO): YES